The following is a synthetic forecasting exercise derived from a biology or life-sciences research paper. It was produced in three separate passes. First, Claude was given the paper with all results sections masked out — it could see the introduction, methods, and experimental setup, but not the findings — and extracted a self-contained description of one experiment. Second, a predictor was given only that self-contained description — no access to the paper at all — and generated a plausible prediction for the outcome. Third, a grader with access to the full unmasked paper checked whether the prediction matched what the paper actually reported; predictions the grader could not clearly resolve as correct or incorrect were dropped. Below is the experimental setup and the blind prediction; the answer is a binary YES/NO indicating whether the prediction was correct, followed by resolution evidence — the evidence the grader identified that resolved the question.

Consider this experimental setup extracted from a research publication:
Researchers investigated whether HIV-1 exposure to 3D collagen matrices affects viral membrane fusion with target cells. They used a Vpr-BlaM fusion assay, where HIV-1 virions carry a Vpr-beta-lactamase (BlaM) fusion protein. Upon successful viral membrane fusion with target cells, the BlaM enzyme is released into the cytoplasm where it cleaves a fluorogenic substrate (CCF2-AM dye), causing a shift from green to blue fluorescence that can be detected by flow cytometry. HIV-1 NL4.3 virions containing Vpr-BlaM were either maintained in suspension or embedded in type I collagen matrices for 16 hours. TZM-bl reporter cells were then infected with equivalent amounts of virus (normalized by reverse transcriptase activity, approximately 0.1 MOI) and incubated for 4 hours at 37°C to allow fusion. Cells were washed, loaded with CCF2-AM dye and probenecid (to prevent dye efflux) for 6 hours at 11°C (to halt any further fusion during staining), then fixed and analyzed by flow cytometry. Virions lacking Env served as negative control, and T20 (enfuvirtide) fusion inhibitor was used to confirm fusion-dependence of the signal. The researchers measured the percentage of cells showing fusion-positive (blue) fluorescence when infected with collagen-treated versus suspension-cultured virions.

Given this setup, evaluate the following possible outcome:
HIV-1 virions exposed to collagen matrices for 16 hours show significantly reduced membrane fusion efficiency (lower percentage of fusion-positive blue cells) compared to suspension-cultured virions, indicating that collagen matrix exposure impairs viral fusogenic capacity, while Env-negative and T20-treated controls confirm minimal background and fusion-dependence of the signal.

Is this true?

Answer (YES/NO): YES